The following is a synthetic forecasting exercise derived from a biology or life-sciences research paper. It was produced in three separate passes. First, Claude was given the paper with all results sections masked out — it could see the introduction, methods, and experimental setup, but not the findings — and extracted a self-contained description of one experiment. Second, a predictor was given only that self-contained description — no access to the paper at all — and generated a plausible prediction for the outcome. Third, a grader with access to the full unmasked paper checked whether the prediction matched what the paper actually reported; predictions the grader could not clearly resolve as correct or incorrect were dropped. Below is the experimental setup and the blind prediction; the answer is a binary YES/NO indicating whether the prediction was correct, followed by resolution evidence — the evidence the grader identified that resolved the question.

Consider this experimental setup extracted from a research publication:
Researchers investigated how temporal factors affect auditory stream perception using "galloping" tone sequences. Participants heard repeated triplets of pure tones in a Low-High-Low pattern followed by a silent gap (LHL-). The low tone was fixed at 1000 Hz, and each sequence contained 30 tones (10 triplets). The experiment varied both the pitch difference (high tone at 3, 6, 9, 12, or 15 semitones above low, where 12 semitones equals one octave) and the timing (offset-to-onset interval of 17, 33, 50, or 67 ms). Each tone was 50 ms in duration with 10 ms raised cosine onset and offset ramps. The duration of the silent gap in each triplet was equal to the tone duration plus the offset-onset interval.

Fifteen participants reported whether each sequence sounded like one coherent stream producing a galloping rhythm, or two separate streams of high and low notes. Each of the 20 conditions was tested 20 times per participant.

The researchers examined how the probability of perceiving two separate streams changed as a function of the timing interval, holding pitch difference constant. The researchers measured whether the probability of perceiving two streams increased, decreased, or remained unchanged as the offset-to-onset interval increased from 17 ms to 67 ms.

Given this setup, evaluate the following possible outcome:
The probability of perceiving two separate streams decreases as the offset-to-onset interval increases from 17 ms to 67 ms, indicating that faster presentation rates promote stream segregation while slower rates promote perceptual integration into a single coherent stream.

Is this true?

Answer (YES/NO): YES